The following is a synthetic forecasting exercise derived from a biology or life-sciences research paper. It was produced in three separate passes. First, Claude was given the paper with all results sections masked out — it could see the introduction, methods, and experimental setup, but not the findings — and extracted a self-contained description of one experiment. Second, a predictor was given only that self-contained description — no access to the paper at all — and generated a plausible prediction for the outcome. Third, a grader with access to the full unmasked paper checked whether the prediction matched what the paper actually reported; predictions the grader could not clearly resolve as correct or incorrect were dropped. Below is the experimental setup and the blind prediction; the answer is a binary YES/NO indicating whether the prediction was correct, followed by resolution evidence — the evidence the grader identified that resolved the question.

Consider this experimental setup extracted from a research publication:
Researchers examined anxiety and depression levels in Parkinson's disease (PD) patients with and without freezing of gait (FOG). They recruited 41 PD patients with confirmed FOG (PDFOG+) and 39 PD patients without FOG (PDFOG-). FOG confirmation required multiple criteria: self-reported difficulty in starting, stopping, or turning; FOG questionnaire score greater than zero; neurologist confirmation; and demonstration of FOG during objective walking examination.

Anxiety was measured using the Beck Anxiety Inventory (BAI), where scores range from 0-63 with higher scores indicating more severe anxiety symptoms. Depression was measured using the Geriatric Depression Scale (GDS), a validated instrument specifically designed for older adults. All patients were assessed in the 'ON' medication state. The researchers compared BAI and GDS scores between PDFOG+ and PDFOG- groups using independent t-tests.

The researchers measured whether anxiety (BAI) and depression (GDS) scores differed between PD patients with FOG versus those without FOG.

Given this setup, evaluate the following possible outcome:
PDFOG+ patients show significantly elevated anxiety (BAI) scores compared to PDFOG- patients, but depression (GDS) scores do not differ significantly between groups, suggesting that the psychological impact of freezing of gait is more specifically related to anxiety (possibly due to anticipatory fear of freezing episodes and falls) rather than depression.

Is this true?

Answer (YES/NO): NO